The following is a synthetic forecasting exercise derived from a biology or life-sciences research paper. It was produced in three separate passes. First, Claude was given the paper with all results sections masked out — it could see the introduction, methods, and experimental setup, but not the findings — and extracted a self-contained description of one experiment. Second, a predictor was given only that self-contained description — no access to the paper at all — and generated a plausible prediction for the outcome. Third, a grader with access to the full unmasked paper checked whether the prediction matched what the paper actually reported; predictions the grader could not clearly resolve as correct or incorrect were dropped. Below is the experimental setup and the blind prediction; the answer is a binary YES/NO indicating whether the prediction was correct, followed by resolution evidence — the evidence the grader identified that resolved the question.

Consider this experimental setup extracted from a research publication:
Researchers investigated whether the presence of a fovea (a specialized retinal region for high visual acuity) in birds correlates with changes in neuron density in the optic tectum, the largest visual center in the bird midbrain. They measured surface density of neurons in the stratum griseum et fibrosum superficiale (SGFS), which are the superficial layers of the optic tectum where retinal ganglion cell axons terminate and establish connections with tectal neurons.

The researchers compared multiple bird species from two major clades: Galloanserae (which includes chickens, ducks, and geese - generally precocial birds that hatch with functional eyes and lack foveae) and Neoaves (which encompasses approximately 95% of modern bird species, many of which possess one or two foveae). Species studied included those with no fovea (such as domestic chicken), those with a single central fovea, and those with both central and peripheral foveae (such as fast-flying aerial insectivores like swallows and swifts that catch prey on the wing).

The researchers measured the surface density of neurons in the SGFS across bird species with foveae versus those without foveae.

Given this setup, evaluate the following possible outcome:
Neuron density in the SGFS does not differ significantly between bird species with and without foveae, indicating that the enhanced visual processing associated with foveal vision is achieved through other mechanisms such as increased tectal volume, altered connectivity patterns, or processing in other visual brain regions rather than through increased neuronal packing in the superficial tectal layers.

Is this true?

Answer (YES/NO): NO